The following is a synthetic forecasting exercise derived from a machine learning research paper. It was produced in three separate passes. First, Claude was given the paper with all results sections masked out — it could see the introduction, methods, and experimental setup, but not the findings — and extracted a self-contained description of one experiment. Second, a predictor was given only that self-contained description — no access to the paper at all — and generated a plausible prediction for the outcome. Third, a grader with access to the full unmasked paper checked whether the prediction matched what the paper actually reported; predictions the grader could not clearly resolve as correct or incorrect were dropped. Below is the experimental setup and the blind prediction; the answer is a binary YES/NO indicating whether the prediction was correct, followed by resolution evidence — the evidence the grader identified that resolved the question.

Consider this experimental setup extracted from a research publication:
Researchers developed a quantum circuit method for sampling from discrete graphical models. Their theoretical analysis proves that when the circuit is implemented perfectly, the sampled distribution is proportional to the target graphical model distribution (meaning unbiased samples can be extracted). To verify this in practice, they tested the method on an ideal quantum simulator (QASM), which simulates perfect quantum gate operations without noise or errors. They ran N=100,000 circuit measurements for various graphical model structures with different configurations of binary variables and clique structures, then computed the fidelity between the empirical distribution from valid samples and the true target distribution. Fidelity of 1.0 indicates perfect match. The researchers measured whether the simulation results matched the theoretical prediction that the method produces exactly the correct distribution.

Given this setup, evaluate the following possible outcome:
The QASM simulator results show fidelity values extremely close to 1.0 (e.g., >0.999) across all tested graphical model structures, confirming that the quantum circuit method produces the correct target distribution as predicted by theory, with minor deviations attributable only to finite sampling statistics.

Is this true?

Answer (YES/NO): NO